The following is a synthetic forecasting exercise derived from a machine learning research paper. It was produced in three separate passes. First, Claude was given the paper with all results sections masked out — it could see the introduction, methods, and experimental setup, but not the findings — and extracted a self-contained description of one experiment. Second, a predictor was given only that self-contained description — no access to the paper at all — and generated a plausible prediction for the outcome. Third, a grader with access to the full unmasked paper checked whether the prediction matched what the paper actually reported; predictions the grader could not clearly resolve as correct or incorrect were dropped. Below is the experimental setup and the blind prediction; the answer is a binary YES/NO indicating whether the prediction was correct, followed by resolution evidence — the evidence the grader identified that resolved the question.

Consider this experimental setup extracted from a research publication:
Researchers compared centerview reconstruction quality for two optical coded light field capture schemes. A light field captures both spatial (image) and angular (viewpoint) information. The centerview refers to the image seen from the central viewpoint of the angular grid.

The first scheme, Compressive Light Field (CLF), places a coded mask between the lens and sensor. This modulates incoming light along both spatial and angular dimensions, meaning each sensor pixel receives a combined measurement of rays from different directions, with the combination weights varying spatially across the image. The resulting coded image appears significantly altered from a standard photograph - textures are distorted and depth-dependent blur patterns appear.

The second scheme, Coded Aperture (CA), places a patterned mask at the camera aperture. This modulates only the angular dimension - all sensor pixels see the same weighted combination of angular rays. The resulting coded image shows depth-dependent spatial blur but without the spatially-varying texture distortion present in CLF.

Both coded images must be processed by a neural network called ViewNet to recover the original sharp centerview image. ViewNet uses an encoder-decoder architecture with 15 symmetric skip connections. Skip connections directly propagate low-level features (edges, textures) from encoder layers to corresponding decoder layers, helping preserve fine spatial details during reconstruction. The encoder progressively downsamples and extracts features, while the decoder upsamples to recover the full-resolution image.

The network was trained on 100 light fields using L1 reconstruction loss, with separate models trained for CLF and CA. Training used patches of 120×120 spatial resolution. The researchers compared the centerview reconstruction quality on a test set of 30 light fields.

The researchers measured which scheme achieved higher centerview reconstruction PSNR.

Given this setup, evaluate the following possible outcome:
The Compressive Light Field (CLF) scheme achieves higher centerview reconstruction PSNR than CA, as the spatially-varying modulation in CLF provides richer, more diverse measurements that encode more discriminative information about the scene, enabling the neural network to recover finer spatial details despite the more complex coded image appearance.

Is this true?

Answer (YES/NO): YES